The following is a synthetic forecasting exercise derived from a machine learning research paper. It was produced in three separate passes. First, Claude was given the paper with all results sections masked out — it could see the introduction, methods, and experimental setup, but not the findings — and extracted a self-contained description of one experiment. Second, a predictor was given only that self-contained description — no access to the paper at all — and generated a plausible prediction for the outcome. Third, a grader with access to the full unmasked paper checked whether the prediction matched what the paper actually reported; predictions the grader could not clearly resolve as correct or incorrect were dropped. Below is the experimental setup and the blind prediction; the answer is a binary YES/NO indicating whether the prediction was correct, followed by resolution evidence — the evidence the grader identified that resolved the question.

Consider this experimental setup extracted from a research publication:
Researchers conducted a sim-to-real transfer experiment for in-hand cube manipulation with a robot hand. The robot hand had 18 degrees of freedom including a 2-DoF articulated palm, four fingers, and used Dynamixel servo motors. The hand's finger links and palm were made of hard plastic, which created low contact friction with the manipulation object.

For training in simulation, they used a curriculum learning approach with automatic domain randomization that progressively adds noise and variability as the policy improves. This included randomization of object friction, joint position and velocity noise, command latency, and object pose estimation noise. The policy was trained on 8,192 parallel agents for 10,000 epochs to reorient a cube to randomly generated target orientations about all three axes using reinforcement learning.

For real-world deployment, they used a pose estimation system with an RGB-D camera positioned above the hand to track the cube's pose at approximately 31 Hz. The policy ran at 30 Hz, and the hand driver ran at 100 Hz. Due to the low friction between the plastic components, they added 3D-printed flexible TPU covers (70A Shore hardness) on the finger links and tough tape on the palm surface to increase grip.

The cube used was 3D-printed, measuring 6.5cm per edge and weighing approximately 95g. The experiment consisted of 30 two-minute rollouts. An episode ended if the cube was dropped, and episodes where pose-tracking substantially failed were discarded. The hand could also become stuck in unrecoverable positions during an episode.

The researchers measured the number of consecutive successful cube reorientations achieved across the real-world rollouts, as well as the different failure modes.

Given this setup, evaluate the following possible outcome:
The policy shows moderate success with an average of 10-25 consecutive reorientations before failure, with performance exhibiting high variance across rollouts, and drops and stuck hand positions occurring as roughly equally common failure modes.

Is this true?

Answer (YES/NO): NO